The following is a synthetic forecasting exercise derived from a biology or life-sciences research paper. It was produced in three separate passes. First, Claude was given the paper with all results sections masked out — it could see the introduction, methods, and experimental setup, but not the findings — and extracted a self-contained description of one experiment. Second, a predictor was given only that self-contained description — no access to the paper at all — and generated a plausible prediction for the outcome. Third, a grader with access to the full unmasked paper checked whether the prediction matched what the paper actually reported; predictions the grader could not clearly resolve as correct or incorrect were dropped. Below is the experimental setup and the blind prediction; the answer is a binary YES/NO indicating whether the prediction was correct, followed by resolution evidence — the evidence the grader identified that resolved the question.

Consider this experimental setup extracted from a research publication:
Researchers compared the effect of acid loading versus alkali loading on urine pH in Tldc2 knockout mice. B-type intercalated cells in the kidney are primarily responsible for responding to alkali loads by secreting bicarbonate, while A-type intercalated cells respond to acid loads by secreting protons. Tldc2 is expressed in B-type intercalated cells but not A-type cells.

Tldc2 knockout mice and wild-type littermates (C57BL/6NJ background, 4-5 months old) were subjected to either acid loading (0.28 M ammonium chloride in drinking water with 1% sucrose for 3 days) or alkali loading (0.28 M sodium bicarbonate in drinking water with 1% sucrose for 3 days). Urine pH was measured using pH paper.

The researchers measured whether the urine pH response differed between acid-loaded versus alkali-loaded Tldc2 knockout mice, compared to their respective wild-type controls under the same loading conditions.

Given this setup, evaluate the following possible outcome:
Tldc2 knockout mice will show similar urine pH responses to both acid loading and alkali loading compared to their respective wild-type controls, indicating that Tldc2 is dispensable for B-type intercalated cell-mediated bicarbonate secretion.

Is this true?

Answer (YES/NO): NO